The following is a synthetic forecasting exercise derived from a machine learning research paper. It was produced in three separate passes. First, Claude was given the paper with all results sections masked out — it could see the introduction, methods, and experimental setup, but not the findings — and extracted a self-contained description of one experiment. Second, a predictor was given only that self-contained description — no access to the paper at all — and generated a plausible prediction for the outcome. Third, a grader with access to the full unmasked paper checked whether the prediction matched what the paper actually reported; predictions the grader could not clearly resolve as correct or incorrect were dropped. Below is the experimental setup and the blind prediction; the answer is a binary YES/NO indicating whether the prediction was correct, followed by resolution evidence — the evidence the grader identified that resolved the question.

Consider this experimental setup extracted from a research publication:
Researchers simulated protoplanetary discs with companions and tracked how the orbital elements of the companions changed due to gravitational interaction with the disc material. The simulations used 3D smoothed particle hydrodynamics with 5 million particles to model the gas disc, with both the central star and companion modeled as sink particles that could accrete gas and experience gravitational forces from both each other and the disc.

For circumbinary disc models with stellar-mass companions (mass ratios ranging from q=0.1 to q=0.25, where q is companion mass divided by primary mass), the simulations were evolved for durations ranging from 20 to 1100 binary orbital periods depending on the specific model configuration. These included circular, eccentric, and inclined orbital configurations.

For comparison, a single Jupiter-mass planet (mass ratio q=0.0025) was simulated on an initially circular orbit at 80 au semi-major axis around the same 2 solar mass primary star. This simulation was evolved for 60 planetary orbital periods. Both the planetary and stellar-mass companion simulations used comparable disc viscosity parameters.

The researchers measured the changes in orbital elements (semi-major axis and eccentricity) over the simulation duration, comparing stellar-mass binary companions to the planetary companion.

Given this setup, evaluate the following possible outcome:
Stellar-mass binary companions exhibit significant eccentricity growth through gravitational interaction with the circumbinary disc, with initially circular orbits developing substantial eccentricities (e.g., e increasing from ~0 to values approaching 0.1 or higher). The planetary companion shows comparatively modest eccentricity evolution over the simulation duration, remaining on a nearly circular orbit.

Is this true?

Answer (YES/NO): NO